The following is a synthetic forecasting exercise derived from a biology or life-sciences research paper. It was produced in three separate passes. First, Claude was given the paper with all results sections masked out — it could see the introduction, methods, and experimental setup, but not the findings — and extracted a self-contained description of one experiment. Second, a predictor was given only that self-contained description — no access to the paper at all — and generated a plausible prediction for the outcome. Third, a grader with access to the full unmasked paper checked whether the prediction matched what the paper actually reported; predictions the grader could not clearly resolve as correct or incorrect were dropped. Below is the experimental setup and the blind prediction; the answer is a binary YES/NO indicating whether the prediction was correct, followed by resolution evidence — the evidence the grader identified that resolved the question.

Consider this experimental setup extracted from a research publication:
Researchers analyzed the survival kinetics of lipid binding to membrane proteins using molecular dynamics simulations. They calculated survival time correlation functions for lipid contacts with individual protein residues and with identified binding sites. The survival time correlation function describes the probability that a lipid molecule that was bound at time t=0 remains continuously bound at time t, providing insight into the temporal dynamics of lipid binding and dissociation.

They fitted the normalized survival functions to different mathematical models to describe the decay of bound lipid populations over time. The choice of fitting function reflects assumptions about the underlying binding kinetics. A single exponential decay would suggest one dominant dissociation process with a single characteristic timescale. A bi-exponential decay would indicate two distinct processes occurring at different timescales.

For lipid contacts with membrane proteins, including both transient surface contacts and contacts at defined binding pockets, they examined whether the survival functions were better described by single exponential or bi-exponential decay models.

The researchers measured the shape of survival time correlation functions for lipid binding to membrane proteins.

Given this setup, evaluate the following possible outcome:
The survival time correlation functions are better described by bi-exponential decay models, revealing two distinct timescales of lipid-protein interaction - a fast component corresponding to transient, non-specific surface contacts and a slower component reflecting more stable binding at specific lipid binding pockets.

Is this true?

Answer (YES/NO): YES